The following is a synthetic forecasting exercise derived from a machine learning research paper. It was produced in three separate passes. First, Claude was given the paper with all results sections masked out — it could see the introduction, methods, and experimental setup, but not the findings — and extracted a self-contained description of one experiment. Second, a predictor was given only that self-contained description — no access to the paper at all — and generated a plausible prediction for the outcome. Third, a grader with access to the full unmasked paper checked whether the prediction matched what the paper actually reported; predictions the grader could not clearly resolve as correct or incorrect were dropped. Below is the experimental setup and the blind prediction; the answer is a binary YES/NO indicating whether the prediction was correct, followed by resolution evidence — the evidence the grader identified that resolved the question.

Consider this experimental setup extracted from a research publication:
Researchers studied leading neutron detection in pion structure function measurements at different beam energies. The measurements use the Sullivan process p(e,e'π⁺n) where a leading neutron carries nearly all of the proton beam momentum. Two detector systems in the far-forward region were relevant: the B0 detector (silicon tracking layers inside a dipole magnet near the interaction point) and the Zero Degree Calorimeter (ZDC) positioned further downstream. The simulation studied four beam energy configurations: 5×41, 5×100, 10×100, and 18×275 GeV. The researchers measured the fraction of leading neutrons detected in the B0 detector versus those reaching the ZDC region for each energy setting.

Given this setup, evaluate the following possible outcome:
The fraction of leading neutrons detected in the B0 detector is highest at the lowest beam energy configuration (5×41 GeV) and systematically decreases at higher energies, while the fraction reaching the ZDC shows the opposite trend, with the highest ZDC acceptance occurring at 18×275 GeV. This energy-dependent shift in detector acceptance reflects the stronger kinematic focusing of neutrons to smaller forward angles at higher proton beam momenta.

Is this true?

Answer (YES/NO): NO